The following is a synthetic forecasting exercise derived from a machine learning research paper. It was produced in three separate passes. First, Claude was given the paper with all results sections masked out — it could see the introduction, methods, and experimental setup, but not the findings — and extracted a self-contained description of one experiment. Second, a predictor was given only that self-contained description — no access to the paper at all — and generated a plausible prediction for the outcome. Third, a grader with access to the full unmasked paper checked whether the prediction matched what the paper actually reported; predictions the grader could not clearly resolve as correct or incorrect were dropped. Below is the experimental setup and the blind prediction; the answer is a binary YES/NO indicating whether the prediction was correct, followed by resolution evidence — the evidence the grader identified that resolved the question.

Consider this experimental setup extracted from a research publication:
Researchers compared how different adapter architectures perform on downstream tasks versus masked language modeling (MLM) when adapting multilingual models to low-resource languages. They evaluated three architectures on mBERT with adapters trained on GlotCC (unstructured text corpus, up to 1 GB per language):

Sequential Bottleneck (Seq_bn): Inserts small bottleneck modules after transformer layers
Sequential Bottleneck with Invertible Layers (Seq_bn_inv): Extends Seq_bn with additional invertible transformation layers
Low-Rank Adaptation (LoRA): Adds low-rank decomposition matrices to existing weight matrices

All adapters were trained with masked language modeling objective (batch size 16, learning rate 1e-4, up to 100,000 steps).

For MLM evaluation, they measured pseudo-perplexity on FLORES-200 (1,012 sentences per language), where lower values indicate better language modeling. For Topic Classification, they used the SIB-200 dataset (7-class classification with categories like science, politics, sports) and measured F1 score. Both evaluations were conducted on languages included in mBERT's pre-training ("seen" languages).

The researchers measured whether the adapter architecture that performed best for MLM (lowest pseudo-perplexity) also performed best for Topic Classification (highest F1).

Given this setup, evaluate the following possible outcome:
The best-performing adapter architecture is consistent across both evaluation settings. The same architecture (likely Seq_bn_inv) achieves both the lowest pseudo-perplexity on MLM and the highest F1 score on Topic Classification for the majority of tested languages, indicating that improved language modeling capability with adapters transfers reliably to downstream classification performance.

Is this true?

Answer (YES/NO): NO